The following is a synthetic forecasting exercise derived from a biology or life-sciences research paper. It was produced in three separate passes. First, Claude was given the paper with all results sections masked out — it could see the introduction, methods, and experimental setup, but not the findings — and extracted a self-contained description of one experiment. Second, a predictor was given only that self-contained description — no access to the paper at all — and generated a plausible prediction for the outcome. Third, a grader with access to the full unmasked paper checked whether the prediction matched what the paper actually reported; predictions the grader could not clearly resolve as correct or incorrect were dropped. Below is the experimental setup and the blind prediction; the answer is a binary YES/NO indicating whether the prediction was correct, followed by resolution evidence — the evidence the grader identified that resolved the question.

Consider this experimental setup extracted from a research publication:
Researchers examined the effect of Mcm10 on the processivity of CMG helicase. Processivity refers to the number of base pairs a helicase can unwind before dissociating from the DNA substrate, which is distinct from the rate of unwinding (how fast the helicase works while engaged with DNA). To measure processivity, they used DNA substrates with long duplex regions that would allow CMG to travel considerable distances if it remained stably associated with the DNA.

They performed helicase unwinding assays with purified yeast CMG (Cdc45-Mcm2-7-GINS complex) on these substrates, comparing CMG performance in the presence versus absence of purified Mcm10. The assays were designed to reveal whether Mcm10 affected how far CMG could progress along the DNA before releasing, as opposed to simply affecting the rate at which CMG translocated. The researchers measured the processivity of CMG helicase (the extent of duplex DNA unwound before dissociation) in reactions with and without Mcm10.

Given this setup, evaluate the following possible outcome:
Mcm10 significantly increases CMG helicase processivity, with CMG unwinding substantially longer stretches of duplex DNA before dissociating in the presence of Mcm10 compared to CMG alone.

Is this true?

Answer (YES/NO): YES